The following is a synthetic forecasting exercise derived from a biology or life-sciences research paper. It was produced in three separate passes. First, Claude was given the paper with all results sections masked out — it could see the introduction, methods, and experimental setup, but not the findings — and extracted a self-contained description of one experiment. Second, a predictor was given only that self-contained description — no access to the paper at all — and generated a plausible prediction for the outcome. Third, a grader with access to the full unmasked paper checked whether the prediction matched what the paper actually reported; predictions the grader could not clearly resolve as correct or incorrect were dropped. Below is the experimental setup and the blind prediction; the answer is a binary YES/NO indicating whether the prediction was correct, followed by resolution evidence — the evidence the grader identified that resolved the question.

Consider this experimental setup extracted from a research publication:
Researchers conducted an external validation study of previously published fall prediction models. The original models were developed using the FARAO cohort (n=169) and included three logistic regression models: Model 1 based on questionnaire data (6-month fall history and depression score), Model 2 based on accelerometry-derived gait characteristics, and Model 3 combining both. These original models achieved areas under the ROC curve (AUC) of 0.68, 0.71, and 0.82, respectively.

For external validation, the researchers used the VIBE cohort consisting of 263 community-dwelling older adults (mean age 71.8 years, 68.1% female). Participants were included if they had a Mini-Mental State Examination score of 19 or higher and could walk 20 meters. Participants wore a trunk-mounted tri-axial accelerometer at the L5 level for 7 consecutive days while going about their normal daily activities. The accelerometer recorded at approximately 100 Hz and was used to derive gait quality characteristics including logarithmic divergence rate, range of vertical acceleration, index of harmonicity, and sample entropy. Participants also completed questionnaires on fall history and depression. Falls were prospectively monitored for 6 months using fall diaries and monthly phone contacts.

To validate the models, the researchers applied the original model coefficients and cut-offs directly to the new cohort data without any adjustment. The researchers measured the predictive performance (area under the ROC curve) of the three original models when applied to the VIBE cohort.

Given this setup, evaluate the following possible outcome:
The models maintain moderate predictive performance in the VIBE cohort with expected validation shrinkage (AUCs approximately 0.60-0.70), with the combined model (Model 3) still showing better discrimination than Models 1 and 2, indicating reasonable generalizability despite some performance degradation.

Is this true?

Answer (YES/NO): NO